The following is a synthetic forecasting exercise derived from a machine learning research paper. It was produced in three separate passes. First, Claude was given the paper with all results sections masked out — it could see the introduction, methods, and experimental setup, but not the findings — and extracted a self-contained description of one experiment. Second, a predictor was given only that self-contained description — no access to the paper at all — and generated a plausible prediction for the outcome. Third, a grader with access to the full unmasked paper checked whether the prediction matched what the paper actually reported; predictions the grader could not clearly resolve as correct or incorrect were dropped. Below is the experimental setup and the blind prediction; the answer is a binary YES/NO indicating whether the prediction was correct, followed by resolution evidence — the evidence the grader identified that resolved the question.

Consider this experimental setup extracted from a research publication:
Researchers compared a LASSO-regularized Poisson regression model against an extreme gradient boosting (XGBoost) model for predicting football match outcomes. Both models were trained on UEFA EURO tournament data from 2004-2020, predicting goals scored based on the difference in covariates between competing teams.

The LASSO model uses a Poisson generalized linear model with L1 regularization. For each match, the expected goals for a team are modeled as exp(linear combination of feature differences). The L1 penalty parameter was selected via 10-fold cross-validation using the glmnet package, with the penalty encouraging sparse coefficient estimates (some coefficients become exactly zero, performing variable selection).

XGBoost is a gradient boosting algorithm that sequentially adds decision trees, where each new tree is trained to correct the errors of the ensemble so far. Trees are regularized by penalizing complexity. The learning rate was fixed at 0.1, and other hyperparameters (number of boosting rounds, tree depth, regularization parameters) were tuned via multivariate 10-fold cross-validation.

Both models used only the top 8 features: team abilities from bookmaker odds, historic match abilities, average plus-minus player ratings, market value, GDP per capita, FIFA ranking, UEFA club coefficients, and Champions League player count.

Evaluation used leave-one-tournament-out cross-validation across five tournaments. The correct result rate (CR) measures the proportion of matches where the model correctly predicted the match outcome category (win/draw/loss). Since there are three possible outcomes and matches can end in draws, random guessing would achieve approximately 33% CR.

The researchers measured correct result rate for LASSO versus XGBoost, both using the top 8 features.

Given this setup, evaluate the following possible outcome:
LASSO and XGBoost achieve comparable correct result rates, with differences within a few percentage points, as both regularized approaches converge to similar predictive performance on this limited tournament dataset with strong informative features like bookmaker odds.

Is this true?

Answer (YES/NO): NO